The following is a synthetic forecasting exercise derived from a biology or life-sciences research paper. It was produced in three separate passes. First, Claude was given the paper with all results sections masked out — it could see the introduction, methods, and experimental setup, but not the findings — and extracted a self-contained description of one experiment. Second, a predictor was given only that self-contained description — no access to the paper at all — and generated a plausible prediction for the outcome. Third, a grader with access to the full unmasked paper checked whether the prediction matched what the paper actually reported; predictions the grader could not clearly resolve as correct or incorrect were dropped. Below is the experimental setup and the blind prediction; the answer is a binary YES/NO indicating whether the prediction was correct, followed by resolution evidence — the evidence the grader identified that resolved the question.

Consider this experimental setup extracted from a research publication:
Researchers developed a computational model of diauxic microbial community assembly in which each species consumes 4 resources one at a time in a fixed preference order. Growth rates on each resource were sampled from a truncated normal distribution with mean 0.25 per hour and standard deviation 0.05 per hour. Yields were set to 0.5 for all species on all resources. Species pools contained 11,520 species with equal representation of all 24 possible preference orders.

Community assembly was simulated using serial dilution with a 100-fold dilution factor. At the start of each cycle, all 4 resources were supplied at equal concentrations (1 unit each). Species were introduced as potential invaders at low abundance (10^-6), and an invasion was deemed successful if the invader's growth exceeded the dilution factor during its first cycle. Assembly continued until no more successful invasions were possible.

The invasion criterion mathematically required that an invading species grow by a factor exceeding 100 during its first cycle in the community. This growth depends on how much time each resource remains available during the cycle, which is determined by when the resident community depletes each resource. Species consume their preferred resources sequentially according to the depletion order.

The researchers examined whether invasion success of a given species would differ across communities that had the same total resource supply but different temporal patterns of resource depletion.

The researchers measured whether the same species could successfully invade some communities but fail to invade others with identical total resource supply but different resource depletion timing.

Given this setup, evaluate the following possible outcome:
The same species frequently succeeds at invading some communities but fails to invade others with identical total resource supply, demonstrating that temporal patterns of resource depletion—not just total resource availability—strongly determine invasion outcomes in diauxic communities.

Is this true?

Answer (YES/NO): YES